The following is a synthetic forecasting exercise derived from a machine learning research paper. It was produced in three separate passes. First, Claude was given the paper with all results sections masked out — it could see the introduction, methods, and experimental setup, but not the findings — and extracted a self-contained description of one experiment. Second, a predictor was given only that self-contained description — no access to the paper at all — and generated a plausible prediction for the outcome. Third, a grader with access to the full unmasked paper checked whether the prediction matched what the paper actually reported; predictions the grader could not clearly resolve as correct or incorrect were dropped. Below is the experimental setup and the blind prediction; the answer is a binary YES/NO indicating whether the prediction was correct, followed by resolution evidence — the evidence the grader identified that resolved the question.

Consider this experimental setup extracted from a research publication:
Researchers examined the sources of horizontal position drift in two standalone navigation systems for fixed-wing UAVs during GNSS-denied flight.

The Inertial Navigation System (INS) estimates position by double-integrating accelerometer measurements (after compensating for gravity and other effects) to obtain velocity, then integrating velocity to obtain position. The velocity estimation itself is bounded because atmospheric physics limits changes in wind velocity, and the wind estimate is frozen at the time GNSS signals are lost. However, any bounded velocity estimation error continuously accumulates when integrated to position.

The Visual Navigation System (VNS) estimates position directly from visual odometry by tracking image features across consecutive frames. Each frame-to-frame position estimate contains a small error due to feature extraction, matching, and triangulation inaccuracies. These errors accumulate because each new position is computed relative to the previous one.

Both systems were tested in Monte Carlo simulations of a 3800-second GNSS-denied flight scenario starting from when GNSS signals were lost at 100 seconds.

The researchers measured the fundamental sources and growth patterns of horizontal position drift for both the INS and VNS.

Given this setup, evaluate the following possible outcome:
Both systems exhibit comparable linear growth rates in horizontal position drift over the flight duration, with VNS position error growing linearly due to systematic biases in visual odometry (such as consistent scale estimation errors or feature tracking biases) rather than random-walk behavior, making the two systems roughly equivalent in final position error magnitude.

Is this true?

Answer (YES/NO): NO